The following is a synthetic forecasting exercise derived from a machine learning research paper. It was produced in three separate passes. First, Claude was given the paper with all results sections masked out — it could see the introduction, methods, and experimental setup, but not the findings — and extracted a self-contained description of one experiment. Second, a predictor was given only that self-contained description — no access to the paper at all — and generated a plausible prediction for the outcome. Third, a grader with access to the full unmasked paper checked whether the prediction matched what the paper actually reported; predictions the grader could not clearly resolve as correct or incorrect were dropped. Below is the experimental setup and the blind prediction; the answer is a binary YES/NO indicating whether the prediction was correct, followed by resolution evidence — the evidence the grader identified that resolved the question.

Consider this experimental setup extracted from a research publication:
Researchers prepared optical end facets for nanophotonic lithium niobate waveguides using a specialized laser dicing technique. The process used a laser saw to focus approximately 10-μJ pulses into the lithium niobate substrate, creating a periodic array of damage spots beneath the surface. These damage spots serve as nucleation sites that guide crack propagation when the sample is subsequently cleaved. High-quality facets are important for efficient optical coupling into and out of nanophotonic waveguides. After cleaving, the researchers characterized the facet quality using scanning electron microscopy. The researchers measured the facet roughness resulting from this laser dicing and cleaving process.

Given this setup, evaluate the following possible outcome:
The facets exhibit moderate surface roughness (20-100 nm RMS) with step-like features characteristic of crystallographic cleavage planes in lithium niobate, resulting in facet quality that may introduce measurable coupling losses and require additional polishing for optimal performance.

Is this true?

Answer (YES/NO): NO